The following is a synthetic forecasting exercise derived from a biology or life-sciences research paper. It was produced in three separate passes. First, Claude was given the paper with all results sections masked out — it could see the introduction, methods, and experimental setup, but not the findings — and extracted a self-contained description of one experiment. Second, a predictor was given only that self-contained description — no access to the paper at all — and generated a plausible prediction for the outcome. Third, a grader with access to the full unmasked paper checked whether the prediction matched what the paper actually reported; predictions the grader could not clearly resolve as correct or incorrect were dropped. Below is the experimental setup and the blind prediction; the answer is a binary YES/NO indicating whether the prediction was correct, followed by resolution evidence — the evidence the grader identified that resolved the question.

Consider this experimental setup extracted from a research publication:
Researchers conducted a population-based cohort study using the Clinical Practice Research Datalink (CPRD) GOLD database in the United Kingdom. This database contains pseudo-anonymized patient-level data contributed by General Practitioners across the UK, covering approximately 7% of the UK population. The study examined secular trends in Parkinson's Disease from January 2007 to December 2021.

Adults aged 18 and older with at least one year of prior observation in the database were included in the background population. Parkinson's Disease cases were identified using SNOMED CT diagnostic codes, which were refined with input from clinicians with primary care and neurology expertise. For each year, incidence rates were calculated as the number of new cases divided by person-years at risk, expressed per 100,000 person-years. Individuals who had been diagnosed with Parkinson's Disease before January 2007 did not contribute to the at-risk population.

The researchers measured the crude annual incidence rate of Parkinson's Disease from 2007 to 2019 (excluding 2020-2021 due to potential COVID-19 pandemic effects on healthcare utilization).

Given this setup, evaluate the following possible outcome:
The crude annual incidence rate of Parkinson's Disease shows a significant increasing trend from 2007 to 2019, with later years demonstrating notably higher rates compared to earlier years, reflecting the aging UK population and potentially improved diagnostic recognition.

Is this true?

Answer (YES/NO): NO